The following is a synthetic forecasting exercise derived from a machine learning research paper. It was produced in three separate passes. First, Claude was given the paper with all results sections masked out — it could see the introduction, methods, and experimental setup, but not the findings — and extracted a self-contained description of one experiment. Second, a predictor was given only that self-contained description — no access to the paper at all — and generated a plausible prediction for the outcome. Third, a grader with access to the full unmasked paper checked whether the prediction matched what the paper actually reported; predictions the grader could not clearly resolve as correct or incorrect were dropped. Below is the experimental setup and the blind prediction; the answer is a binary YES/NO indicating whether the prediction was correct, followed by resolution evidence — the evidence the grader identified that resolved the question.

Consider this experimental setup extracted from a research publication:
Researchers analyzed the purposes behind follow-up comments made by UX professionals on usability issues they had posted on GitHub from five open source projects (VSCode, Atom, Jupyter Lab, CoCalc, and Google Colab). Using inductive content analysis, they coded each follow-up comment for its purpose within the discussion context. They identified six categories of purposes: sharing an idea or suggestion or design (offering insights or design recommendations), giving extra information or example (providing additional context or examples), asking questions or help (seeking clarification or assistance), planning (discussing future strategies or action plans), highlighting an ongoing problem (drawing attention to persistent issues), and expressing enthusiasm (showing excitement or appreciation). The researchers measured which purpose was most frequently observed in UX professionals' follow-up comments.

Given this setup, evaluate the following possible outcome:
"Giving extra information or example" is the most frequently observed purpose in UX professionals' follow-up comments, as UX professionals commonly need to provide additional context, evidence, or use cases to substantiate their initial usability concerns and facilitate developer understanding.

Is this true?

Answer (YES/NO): NO